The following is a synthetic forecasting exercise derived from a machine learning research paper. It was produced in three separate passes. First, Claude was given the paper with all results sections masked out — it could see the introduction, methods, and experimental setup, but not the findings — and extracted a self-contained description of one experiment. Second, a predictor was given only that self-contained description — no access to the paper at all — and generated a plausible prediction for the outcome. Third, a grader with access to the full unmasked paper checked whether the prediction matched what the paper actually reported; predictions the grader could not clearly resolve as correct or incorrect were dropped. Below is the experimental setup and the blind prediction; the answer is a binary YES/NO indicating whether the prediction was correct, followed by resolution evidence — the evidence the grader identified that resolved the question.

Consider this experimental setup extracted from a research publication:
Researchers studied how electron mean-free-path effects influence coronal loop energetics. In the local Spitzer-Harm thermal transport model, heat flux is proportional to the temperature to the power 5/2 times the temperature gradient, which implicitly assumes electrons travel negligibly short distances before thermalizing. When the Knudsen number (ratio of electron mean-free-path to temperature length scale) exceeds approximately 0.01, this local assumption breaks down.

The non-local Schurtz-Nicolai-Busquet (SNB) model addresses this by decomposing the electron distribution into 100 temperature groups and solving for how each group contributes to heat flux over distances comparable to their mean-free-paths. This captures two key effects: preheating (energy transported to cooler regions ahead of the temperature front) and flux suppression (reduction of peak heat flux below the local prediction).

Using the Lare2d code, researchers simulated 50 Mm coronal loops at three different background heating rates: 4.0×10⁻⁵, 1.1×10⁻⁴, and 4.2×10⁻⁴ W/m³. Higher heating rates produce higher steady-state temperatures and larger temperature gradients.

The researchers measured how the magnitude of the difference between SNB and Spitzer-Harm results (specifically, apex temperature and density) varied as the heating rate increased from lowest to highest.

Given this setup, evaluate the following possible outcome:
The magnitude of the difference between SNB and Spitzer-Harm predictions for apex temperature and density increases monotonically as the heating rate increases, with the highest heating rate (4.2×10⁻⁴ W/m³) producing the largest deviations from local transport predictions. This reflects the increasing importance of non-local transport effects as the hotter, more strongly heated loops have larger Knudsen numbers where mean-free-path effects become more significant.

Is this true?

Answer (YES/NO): YES